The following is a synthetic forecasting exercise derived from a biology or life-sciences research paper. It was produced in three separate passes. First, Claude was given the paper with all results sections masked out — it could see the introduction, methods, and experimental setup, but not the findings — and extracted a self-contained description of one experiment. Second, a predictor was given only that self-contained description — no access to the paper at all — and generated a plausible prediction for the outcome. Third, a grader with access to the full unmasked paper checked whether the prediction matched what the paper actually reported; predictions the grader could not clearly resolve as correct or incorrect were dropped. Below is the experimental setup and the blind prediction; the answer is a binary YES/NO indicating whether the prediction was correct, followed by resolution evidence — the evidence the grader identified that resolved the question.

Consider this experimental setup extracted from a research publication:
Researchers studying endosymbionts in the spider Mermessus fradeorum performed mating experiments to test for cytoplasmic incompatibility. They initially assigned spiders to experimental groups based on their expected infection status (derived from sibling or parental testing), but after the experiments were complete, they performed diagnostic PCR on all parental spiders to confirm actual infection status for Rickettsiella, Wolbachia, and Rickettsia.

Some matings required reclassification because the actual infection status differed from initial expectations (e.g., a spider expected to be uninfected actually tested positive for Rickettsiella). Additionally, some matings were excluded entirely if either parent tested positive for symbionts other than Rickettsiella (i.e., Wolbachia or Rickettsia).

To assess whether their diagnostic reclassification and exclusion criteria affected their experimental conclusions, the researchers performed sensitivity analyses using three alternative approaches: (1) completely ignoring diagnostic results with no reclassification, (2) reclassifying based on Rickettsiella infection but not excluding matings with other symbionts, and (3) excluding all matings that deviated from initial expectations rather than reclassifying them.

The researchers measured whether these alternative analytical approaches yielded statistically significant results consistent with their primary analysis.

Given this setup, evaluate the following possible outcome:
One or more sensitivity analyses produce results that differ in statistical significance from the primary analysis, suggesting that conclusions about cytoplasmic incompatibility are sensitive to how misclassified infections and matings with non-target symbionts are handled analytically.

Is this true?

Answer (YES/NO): NO